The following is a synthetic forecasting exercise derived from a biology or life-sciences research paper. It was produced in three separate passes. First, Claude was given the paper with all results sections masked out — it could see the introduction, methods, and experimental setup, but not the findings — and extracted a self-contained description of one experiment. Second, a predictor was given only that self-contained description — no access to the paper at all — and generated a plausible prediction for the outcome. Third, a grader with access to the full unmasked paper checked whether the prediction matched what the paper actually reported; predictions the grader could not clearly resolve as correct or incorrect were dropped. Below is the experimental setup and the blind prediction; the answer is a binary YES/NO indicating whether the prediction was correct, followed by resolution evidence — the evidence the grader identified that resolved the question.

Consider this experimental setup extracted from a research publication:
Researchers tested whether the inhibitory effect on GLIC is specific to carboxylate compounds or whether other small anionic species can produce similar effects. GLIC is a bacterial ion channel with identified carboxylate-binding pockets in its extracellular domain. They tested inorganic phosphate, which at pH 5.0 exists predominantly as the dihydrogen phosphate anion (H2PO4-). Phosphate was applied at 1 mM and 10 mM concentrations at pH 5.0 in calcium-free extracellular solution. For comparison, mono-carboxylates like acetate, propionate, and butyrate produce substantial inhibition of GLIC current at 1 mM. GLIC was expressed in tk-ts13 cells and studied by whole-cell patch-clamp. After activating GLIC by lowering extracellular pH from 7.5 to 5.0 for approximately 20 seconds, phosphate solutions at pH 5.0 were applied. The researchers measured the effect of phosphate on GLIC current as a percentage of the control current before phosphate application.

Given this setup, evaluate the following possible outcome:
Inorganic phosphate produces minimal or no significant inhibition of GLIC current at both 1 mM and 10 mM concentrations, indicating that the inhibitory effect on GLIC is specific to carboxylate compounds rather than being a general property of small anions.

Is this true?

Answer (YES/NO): YES